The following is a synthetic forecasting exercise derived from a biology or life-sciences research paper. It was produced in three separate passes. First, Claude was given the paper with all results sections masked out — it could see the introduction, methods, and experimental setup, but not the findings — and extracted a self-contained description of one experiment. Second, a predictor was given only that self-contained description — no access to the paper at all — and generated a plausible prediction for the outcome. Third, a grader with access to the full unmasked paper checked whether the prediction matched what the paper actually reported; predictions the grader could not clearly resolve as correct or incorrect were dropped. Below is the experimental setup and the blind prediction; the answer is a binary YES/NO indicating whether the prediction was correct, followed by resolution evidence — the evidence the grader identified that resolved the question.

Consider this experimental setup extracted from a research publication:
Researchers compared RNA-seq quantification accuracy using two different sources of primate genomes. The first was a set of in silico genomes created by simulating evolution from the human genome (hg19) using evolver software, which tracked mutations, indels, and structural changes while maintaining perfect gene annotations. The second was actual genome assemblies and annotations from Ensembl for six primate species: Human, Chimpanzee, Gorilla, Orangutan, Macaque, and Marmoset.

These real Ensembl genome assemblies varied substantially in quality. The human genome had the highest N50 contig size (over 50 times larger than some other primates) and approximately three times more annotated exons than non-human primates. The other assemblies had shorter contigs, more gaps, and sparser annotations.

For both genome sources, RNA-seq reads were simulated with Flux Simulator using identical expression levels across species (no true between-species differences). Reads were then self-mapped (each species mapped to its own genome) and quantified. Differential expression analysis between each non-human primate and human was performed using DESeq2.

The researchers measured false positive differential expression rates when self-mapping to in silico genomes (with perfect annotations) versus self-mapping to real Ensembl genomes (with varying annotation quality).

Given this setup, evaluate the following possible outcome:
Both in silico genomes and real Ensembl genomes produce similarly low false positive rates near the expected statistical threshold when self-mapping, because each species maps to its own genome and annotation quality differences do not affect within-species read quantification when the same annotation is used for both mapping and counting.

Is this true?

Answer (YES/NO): NO